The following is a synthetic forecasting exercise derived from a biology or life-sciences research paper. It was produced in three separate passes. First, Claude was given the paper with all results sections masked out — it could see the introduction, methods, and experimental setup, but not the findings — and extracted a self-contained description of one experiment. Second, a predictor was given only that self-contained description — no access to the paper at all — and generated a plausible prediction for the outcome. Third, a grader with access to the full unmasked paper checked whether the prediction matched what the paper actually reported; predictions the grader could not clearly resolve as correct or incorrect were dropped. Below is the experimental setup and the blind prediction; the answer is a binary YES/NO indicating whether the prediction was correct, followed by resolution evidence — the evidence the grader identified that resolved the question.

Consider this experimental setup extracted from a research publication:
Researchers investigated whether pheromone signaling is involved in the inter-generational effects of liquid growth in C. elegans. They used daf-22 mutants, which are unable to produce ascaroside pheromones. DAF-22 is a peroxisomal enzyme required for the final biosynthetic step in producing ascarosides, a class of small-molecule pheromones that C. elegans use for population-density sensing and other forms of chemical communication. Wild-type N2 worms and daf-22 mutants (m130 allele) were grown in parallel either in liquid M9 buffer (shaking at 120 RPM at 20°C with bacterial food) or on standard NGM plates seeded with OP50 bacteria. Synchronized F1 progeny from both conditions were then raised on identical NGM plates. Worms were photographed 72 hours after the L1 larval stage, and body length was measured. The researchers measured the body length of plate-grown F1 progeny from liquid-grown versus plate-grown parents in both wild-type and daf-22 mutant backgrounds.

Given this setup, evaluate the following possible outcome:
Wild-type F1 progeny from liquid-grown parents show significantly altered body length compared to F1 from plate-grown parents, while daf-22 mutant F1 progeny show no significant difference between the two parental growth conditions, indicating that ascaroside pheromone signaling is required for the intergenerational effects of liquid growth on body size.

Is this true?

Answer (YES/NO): NO